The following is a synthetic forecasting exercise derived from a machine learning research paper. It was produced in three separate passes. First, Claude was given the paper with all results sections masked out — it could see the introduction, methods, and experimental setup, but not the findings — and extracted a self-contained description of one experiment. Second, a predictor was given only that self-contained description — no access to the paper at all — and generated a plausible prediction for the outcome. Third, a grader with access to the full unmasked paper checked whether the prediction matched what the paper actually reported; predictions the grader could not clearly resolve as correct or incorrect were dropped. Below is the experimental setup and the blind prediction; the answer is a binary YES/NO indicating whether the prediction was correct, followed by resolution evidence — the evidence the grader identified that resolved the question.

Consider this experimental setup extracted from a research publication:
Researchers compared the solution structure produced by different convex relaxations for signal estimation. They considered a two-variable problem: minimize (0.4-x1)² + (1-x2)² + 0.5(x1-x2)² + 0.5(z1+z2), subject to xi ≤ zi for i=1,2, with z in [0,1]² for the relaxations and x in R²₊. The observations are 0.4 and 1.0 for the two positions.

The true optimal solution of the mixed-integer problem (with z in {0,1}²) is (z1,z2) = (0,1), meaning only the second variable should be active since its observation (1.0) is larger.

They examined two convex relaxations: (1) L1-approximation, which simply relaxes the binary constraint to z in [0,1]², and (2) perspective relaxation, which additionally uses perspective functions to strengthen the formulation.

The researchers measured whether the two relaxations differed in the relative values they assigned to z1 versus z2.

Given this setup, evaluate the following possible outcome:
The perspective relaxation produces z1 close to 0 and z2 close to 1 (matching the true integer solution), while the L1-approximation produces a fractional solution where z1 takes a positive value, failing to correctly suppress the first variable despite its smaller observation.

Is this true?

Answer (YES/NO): YES